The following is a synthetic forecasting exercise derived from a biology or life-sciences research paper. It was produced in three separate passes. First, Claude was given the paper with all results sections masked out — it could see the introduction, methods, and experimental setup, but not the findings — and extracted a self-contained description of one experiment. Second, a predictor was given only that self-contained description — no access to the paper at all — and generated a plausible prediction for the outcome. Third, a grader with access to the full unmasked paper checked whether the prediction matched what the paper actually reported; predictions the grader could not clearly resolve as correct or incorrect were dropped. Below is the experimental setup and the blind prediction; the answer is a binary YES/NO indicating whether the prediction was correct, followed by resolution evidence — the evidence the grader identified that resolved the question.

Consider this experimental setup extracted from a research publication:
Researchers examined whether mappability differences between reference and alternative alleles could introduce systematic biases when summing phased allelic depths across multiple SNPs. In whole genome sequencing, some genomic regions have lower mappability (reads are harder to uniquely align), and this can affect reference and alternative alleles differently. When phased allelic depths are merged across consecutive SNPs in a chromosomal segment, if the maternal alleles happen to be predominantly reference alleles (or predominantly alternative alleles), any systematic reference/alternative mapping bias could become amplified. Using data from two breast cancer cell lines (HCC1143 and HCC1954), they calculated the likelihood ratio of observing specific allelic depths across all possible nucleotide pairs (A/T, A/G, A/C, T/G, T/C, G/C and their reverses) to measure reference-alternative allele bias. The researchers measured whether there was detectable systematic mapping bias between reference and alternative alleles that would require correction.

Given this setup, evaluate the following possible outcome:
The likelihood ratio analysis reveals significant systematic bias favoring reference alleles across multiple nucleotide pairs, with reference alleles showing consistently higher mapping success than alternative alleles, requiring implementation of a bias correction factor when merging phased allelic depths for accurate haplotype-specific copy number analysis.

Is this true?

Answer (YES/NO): NO